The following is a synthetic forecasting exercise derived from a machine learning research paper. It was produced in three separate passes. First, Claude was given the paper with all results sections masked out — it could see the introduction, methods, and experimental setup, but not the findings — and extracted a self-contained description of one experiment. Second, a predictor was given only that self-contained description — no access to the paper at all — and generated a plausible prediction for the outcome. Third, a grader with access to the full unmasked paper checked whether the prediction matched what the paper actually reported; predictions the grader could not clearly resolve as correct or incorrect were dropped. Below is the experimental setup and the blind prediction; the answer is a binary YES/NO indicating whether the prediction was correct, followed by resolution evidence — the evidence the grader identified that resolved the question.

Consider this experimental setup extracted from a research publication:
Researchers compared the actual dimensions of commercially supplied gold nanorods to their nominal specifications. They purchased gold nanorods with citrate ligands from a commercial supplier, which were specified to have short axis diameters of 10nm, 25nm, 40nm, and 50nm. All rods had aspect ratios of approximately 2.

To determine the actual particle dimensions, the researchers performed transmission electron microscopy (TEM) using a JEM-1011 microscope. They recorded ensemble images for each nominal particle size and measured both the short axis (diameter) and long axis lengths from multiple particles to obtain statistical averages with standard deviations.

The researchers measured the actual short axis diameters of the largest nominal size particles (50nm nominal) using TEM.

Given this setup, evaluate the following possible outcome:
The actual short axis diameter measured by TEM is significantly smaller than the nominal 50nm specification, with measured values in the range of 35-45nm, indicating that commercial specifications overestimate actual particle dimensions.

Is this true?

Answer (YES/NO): YES